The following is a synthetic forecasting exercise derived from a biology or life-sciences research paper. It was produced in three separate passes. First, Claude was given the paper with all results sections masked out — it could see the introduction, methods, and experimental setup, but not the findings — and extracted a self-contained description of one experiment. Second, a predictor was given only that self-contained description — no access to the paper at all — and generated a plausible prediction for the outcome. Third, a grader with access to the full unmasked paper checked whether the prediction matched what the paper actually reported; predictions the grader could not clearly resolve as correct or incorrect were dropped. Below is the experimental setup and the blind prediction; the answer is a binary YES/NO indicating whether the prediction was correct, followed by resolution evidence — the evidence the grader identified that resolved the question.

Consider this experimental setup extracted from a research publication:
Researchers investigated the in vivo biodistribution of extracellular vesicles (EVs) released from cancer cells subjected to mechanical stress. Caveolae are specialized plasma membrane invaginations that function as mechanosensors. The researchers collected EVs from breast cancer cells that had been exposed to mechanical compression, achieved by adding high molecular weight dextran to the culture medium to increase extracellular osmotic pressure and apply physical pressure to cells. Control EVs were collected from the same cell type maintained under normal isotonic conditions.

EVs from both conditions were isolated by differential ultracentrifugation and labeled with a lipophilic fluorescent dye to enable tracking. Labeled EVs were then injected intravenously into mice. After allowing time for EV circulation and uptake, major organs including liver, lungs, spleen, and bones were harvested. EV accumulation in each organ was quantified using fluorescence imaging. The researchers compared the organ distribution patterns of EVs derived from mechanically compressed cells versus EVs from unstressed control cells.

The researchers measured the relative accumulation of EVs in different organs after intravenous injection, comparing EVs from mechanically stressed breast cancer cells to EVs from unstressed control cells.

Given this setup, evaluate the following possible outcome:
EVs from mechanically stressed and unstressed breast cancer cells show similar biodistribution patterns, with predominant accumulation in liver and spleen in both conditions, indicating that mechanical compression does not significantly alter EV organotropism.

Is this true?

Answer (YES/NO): NO